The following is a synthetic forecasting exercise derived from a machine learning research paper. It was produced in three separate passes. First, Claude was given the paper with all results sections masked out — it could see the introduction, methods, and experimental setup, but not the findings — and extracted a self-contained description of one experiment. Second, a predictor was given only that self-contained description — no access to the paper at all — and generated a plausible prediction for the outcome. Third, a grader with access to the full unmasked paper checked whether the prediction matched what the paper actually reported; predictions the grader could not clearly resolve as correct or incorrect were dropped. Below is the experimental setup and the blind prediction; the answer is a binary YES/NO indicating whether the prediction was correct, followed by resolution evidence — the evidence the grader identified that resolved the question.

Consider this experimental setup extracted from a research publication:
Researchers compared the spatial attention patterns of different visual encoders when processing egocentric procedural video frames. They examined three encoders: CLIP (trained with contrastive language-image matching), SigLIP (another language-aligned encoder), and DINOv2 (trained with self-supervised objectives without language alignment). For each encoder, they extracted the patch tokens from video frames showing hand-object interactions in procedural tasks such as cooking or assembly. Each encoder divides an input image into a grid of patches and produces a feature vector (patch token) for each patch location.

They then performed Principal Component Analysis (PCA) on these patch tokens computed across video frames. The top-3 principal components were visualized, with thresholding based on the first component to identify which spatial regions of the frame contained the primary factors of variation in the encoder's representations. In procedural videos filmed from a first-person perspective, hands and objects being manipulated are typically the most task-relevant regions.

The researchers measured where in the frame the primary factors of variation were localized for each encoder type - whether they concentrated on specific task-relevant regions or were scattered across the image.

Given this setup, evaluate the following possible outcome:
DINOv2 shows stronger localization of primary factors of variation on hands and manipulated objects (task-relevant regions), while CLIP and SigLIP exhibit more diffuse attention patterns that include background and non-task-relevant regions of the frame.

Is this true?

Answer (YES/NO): YES